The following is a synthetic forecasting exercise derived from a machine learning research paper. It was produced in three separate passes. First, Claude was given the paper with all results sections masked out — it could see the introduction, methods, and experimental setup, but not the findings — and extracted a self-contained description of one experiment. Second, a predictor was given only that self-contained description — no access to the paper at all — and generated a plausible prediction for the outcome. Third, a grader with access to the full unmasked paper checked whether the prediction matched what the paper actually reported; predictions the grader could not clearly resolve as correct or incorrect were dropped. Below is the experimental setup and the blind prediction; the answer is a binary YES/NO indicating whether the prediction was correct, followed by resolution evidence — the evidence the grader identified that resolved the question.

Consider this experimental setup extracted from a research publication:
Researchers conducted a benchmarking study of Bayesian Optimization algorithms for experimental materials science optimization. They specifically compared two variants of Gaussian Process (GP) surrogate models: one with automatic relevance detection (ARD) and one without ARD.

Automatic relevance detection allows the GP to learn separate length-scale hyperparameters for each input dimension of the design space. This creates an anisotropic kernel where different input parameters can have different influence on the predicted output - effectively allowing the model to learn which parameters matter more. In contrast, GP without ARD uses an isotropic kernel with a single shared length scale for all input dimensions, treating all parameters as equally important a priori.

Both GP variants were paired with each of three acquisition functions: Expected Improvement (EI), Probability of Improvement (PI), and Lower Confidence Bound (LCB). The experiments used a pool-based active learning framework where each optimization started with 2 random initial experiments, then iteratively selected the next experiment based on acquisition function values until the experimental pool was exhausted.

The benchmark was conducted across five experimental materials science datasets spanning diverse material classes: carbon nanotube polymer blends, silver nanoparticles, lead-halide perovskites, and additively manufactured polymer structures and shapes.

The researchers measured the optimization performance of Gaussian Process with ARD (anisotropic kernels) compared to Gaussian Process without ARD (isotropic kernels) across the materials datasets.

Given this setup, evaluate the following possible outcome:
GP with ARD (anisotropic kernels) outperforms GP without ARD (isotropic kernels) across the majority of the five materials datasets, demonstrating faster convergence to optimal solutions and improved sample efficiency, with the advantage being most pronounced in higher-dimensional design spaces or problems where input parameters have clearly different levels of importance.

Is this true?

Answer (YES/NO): NO